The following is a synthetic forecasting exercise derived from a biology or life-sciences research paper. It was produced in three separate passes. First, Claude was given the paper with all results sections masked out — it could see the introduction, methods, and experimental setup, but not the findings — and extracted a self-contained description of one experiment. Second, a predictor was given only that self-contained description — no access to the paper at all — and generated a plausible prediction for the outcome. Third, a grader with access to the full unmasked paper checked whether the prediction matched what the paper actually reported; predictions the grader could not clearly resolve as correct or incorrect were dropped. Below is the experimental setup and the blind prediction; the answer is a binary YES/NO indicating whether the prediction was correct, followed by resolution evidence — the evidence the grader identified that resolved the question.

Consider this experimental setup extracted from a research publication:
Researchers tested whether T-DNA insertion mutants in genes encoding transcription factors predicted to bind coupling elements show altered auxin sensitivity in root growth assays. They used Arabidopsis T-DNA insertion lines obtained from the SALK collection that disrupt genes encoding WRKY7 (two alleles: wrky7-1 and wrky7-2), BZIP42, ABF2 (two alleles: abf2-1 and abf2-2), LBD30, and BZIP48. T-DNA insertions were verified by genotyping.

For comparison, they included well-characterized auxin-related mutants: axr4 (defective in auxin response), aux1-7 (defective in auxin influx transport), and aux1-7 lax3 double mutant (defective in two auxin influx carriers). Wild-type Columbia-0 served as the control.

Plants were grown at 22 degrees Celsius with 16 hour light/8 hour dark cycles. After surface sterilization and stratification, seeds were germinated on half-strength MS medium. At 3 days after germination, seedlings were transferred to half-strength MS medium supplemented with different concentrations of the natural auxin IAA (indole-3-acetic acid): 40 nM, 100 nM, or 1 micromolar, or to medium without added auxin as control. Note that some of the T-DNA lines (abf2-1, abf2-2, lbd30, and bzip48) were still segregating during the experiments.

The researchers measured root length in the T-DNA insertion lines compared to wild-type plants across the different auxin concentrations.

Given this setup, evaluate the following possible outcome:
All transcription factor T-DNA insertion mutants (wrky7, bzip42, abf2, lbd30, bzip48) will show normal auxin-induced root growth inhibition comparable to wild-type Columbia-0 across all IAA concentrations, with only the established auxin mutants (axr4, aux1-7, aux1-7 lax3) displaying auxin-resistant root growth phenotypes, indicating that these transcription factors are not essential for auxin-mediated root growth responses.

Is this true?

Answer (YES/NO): NO